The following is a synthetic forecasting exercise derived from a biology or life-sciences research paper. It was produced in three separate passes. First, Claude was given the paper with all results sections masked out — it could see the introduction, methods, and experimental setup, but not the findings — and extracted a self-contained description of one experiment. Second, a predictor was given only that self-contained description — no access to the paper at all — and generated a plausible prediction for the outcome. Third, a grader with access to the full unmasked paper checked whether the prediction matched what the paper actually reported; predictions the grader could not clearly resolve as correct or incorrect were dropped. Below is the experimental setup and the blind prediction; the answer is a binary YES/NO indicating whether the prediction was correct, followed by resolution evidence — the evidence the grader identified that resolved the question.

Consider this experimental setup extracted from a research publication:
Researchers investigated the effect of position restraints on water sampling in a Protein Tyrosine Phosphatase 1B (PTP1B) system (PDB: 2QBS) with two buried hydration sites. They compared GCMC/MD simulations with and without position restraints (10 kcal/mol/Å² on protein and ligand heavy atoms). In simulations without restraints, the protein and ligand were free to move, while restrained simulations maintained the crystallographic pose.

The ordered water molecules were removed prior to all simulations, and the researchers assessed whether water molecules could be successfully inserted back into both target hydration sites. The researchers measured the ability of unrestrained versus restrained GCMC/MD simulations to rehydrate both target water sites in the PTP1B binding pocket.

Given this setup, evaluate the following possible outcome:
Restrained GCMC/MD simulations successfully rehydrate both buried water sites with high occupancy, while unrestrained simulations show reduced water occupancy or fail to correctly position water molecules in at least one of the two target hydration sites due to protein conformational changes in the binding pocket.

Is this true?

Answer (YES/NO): YES